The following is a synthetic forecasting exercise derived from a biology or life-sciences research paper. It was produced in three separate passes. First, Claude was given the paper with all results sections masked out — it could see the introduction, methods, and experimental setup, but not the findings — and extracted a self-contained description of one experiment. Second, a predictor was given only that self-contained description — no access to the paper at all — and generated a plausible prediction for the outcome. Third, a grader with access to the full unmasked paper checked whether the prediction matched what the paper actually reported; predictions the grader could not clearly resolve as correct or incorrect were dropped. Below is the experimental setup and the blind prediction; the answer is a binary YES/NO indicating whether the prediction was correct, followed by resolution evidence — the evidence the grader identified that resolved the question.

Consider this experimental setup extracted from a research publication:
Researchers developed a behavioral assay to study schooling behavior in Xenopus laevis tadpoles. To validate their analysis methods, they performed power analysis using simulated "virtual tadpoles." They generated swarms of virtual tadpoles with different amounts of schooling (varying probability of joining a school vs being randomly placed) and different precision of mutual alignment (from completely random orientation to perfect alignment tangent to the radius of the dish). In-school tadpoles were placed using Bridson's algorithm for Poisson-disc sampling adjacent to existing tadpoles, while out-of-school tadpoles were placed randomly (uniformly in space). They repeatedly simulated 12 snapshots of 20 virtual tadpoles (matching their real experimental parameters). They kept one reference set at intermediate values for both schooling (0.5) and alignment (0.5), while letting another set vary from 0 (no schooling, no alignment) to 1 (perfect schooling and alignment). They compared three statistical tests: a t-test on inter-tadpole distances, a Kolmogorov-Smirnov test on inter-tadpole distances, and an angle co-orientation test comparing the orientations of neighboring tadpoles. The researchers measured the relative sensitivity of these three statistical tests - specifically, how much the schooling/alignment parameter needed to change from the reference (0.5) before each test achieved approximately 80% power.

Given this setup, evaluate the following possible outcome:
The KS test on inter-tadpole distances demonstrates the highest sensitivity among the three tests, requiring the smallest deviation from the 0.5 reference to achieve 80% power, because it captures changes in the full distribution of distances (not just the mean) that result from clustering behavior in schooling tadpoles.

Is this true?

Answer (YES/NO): NO